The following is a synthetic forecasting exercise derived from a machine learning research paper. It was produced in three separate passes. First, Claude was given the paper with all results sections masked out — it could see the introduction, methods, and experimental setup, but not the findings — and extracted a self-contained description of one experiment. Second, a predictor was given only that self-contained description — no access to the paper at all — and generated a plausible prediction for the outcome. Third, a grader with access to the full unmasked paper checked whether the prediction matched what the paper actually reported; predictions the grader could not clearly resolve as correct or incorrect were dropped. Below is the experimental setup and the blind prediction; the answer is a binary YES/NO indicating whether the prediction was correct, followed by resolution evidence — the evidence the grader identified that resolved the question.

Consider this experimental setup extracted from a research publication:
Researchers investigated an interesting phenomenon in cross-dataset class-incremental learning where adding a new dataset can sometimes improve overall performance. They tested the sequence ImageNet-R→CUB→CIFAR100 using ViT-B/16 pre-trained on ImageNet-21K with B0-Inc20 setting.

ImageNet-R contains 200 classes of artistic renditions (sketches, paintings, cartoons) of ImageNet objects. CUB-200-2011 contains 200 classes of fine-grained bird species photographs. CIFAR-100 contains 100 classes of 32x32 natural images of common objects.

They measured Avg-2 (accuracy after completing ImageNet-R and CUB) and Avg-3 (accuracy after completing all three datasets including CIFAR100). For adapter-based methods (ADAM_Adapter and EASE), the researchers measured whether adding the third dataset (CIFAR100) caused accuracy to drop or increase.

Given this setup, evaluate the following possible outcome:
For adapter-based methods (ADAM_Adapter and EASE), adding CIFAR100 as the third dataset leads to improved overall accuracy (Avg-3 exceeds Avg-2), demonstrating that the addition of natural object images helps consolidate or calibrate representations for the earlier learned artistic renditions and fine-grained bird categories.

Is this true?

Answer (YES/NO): YES